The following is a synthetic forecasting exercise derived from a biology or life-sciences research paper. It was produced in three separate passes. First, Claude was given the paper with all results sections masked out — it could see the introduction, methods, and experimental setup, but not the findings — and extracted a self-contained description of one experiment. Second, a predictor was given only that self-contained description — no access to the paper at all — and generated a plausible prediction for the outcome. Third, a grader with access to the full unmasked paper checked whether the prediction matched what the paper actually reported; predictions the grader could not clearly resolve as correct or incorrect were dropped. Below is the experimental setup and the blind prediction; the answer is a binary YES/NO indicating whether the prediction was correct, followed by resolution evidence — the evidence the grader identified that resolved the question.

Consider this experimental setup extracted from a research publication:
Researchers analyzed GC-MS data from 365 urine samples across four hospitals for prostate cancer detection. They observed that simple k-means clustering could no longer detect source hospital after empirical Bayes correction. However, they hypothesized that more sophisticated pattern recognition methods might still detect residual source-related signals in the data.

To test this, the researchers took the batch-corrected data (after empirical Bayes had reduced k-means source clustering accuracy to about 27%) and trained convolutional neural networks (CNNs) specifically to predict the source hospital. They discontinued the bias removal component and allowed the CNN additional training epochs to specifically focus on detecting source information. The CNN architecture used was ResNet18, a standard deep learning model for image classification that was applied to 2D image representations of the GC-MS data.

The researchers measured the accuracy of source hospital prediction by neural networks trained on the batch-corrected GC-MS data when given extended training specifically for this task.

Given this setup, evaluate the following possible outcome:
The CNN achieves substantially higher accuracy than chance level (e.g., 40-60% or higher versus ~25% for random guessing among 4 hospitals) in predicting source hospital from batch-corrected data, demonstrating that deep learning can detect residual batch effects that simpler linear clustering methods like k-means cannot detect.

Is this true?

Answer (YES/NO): YES